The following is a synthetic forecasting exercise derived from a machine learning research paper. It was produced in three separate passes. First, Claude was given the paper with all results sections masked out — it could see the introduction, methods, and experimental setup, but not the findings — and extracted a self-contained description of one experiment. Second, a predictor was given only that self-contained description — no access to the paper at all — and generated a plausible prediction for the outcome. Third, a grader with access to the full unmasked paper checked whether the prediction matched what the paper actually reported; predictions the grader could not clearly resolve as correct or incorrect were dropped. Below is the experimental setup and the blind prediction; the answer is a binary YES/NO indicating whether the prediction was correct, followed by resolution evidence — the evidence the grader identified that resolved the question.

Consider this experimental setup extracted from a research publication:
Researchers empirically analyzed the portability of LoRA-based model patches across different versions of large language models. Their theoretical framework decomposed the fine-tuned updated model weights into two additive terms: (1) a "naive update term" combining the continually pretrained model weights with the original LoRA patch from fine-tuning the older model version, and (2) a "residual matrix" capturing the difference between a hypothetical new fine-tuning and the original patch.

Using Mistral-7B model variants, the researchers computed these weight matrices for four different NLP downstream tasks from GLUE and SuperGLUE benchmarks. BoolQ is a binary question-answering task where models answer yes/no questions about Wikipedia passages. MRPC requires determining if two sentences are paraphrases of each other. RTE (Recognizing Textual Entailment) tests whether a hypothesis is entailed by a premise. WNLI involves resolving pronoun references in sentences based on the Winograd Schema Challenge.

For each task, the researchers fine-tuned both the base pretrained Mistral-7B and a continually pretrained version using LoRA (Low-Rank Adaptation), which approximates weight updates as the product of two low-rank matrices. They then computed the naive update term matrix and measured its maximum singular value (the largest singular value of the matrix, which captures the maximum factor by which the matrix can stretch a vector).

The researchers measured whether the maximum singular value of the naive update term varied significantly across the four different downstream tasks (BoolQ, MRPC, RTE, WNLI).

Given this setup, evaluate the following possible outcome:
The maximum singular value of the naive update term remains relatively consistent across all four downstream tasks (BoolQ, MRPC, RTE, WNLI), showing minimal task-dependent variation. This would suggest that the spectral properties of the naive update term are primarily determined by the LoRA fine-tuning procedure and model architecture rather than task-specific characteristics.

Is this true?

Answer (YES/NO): YES